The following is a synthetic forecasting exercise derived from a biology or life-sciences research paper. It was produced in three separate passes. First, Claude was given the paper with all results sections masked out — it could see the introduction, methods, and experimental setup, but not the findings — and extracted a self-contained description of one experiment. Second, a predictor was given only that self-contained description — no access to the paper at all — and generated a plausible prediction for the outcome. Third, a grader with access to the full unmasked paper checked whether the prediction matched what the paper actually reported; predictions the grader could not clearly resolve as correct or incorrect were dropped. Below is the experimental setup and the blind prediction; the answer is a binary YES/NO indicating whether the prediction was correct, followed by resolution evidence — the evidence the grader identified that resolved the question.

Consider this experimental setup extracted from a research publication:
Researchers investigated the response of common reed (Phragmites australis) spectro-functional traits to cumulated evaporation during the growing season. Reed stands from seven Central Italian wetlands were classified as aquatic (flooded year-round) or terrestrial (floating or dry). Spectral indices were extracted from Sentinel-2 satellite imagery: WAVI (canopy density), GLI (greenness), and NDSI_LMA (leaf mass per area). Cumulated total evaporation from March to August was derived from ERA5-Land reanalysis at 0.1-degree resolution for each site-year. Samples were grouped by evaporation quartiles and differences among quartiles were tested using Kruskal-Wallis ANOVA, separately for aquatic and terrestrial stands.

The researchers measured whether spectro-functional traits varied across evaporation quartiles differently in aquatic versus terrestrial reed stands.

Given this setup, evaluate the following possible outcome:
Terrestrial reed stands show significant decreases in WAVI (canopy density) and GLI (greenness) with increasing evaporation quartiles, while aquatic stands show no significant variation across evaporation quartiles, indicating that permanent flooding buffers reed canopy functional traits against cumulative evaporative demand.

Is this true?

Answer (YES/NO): NO